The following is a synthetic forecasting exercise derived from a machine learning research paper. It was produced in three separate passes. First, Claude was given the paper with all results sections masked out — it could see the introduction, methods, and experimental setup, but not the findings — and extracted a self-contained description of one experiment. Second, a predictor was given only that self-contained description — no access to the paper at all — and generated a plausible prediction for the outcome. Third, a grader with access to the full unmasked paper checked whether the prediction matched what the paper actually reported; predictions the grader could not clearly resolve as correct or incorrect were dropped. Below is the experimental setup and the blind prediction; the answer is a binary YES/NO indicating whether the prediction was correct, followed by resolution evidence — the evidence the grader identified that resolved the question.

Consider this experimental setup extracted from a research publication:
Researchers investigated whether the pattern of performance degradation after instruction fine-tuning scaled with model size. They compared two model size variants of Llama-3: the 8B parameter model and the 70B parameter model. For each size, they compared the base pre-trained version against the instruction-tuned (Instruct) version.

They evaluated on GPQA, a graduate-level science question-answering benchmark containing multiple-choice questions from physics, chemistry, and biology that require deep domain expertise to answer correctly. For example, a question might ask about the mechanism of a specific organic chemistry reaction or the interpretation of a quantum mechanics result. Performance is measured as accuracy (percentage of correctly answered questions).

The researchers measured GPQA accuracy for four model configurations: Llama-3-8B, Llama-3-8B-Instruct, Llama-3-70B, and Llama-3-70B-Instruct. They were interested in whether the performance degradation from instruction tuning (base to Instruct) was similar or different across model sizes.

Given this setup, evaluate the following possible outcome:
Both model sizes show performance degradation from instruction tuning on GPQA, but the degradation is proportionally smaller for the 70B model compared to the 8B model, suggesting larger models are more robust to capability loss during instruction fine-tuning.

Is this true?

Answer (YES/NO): NO